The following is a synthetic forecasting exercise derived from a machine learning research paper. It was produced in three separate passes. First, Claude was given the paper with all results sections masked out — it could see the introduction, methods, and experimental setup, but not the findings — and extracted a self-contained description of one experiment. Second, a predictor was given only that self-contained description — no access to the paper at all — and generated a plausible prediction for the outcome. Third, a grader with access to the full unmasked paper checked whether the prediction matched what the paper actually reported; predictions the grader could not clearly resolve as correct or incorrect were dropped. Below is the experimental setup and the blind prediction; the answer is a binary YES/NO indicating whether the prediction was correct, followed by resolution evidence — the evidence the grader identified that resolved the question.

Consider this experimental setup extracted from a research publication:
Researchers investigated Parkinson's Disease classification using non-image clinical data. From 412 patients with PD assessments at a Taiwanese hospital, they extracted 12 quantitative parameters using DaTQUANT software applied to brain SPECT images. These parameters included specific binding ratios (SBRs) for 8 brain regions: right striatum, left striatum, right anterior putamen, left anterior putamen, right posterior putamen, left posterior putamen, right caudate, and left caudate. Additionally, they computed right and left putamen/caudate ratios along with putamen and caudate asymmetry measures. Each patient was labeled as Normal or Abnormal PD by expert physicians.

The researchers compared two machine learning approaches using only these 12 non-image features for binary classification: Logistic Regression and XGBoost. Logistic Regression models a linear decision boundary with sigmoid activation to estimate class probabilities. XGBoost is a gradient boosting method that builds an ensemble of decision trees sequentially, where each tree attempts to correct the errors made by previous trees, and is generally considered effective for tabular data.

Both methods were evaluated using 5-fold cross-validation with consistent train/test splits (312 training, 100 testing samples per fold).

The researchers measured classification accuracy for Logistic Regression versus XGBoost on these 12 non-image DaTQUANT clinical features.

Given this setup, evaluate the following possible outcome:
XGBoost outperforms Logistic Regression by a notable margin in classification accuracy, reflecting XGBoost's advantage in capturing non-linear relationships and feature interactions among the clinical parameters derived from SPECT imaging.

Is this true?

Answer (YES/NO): NO